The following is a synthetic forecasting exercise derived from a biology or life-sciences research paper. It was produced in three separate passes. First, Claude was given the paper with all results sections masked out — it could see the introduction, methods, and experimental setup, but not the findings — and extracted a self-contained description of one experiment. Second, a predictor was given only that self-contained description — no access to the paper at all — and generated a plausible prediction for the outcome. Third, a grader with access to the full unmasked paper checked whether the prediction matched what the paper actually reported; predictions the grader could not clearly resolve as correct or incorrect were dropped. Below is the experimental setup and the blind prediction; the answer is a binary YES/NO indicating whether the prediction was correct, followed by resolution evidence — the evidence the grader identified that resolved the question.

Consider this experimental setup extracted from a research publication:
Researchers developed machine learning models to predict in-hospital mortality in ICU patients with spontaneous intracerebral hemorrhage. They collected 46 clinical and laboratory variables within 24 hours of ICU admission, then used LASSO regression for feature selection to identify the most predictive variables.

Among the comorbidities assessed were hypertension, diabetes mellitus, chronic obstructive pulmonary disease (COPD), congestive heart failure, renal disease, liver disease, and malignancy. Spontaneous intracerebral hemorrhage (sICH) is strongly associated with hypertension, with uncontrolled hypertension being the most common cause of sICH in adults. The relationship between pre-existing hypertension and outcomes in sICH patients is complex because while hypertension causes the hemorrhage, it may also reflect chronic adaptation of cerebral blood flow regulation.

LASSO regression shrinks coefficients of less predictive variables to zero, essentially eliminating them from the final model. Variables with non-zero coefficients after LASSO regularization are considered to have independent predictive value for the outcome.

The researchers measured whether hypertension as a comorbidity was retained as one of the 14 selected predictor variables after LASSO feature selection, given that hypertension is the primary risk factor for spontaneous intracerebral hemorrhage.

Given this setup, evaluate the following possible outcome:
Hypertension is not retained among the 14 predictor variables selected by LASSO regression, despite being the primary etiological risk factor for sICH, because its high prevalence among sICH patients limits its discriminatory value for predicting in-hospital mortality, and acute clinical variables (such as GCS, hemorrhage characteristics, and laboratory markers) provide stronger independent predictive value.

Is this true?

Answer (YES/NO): YES